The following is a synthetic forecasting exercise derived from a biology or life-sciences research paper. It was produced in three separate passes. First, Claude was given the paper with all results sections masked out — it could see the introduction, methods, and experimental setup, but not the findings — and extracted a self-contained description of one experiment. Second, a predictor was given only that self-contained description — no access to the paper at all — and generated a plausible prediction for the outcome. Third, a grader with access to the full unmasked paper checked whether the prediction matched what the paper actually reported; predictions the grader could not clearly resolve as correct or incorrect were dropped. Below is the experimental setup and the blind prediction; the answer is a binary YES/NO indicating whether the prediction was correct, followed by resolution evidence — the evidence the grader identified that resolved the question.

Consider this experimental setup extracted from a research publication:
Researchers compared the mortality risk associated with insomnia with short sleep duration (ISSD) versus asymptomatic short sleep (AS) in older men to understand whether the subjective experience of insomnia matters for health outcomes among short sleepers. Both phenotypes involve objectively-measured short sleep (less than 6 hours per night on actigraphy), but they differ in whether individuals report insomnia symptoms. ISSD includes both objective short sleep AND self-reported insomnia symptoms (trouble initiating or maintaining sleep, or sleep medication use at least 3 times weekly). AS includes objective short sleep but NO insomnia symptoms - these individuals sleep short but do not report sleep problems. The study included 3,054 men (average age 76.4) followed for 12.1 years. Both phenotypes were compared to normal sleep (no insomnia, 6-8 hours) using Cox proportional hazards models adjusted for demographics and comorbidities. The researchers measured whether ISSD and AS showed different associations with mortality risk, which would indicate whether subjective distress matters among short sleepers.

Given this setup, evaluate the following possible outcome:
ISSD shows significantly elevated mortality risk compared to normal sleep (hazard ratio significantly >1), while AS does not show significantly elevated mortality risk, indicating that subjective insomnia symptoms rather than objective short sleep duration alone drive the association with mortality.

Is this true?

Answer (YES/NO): NO